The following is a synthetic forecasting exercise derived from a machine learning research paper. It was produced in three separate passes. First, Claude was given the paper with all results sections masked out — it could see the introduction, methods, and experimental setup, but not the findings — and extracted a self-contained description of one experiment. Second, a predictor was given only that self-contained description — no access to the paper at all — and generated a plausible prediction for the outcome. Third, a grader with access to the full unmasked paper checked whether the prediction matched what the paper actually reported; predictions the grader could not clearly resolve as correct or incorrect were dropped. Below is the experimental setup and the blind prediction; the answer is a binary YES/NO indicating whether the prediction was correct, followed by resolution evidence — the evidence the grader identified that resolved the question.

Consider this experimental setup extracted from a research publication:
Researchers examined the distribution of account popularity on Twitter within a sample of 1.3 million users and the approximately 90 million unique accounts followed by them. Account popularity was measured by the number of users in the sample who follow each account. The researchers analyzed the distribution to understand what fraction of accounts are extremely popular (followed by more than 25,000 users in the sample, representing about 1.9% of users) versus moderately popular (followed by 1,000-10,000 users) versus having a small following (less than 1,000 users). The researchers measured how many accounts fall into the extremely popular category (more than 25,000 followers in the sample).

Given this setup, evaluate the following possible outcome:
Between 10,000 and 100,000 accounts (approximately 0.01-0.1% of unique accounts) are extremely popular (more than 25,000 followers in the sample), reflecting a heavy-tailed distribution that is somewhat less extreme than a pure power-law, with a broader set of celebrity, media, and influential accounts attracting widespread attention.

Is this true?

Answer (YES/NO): NO